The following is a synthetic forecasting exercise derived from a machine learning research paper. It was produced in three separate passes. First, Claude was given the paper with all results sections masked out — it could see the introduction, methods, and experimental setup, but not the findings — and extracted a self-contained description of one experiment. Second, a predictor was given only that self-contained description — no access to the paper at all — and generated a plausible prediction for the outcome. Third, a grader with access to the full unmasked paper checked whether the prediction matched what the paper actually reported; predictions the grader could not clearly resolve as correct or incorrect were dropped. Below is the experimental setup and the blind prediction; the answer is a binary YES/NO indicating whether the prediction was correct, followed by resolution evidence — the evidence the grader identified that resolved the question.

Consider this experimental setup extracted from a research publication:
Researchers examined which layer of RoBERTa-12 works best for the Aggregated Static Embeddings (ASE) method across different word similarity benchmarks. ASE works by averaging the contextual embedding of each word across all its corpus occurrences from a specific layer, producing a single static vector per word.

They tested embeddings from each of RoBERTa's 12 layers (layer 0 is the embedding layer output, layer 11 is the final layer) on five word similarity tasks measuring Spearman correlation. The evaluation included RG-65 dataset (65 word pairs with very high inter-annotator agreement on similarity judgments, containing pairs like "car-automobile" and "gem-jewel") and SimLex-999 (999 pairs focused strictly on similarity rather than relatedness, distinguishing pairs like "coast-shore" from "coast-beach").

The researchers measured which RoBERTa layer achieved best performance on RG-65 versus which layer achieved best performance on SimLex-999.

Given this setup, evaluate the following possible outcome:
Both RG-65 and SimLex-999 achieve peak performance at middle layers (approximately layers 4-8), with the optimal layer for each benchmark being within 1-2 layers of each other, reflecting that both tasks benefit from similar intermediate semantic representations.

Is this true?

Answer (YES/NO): NO